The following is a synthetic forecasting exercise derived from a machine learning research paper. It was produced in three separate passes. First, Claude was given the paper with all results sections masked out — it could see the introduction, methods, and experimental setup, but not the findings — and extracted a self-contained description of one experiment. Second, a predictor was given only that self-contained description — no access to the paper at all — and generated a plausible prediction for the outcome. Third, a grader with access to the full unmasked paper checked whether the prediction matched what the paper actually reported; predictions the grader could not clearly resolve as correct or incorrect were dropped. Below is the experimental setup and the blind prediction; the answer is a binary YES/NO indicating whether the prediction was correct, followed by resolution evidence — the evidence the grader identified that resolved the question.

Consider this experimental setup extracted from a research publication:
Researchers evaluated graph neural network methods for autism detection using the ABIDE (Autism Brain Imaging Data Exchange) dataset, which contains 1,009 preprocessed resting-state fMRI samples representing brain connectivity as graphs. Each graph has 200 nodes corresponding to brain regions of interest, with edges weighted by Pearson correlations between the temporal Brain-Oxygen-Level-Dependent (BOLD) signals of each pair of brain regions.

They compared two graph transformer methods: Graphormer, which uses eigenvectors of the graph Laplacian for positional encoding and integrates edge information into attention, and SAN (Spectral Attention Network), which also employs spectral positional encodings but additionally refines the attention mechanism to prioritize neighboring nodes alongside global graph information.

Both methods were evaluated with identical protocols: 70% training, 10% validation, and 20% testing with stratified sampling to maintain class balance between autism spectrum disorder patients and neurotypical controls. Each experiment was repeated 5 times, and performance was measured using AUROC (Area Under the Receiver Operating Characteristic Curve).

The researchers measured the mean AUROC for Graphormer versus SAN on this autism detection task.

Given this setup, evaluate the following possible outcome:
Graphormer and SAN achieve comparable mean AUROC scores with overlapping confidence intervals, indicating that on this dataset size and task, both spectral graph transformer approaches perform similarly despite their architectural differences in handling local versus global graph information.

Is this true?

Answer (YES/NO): NO